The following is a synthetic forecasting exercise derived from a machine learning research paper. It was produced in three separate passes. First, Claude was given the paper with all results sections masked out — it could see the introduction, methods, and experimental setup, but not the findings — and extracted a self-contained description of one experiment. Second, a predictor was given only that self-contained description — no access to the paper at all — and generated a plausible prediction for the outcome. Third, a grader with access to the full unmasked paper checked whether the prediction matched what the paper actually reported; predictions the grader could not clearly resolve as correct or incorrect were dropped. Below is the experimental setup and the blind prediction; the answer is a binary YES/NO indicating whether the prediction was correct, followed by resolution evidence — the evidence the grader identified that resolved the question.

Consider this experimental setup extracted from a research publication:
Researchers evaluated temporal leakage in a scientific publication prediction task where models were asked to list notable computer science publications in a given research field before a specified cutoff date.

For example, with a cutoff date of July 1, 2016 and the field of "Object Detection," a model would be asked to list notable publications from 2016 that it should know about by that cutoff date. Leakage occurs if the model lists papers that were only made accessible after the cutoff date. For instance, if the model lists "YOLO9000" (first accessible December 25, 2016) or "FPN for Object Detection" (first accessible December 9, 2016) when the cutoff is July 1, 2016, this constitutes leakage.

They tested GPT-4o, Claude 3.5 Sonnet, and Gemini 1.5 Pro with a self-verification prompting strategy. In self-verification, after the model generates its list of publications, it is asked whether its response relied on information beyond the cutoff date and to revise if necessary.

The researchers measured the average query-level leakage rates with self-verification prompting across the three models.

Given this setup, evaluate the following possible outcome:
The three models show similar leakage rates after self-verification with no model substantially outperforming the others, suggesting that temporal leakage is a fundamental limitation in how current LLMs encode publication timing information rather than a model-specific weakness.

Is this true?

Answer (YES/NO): NO